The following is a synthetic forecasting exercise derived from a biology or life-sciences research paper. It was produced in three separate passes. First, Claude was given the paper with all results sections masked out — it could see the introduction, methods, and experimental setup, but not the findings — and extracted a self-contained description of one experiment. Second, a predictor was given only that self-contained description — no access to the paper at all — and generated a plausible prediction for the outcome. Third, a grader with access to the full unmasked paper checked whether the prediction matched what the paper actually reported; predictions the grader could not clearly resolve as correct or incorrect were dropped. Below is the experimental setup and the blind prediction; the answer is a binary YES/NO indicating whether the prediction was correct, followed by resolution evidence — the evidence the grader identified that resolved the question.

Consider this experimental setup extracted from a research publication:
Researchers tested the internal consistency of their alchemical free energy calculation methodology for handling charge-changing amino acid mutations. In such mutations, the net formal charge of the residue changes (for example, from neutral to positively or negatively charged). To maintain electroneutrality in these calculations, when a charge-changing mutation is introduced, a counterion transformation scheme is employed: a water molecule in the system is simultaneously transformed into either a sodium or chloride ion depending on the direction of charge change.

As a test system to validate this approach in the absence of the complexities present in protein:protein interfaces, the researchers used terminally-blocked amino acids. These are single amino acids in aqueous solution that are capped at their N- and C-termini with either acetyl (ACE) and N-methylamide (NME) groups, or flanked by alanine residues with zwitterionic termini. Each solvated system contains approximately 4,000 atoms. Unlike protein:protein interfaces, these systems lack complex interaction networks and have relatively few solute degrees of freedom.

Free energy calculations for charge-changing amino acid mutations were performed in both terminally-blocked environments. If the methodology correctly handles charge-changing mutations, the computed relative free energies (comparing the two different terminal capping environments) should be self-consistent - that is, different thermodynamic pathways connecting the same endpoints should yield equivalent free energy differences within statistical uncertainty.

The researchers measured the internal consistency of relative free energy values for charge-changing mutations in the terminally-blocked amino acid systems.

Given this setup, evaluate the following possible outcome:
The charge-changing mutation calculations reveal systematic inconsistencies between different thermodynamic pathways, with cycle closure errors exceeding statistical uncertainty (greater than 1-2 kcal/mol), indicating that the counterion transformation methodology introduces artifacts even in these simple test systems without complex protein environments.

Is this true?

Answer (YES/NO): NO